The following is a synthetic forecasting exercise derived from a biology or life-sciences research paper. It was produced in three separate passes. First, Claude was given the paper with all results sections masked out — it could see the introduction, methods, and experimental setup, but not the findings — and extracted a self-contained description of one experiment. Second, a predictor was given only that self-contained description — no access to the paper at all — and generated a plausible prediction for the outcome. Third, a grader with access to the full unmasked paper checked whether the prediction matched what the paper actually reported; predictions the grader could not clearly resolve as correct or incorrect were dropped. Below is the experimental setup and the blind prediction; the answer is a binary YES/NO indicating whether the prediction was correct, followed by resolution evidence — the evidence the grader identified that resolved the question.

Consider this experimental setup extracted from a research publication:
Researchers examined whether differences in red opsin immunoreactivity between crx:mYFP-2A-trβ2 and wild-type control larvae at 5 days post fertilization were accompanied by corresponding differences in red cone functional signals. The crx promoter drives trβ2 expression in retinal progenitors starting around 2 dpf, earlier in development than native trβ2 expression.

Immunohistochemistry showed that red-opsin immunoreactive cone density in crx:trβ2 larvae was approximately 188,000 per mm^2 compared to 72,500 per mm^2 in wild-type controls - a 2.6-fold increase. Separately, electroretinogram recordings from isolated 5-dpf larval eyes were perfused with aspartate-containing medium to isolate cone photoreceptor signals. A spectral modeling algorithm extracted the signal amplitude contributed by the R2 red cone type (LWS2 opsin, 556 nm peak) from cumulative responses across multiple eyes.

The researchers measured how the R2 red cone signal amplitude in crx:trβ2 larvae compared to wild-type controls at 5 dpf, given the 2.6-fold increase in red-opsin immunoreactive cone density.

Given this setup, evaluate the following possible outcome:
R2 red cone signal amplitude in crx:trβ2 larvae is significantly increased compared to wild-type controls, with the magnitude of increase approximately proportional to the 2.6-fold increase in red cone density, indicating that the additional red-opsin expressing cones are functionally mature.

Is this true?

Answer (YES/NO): YES